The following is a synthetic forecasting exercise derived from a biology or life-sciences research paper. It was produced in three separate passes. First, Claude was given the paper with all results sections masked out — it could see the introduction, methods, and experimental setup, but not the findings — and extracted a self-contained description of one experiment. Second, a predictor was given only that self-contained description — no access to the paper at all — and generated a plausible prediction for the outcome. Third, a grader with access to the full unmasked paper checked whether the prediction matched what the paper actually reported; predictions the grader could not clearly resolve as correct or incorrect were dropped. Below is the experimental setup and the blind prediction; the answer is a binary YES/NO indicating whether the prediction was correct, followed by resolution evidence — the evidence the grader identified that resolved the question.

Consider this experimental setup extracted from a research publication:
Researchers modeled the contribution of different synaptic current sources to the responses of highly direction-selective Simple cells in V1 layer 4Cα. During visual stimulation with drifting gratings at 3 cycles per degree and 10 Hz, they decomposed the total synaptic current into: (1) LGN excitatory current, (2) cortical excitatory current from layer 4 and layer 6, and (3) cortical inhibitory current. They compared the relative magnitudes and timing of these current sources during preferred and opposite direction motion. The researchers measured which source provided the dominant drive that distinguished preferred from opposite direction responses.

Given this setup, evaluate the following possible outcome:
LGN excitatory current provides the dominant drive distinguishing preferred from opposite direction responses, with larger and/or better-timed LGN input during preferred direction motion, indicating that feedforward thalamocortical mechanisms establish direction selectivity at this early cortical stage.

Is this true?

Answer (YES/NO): YES